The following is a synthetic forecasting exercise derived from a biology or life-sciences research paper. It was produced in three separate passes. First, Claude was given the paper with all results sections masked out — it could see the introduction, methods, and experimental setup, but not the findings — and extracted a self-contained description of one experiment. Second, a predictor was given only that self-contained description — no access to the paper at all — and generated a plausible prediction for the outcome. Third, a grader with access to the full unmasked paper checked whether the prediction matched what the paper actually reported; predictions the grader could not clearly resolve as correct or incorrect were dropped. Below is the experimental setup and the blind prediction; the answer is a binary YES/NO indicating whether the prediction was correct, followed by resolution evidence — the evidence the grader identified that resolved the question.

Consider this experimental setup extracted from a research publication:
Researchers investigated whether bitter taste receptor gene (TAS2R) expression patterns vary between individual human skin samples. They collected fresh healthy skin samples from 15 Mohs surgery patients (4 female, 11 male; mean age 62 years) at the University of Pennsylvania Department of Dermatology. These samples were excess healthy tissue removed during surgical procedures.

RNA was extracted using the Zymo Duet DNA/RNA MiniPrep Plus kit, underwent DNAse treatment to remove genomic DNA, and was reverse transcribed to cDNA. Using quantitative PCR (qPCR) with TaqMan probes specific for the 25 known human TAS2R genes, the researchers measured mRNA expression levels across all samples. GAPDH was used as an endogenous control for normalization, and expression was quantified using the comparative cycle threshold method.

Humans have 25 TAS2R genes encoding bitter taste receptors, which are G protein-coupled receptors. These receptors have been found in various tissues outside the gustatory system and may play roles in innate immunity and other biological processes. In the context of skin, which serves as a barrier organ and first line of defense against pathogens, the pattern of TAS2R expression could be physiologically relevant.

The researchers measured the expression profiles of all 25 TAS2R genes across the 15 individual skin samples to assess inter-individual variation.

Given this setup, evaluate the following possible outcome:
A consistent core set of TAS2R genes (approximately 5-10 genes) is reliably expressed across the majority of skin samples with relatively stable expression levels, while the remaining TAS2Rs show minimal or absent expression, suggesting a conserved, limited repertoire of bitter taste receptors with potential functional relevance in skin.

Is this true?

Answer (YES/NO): NO